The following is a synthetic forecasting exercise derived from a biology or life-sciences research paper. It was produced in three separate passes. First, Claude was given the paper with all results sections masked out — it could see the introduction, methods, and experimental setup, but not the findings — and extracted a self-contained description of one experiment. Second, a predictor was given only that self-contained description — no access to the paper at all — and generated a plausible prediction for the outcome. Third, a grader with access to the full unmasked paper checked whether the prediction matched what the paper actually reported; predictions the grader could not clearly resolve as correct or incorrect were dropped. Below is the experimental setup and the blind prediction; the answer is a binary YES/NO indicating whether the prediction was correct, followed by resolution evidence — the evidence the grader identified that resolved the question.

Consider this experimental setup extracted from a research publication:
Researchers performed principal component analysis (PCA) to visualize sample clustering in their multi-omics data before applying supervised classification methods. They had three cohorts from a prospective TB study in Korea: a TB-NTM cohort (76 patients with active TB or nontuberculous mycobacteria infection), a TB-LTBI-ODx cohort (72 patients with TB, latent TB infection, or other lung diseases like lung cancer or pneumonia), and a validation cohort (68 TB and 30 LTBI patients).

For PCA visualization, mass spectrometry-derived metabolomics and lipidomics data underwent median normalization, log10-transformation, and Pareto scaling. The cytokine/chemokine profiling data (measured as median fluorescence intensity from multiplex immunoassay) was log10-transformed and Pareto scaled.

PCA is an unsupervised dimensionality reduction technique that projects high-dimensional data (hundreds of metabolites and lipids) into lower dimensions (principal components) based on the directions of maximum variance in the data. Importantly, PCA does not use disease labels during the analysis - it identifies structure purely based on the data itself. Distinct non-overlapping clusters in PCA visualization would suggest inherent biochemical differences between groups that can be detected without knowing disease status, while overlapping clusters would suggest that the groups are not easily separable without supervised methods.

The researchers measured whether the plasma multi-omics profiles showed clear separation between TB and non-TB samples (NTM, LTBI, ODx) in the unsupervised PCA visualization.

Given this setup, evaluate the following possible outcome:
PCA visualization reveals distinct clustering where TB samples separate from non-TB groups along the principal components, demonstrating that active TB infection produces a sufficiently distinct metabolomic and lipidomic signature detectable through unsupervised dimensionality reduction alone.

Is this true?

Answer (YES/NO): NO